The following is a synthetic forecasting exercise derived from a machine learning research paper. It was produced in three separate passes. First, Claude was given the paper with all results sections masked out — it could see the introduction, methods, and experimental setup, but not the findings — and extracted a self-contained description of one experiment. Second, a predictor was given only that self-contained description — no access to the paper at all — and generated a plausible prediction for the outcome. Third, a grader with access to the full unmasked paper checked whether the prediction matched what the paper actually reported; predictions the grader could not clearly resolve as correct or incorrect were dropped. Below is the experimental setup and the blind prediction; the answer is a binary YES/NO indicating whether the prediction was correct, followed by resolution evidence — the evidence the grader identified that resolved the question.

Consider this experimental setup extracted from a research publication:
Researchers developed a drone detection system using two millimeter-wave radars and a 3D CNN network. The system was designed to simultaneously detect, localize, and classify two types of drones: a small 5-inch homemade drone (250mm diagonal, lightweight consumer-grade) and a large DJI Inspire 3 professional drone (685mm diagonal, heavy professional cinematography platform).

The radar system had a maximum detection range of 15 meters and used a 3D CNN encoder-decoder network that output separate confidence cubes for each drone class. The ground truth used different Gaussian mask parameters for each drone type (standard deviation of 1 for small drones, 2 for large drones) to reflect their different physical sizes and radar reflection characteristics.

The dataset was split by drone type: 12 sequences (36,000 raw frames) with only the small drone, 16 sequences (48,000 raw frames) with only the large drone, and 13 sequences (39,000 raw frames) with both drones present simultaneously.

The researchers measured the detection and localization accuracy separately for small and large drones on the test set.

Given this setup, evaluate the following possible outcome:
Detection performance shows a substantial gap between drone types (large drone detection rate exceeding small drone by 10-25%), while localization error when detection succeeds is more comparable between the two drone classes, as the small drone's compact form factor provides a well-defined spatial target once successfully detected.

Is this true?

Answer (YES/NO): NO